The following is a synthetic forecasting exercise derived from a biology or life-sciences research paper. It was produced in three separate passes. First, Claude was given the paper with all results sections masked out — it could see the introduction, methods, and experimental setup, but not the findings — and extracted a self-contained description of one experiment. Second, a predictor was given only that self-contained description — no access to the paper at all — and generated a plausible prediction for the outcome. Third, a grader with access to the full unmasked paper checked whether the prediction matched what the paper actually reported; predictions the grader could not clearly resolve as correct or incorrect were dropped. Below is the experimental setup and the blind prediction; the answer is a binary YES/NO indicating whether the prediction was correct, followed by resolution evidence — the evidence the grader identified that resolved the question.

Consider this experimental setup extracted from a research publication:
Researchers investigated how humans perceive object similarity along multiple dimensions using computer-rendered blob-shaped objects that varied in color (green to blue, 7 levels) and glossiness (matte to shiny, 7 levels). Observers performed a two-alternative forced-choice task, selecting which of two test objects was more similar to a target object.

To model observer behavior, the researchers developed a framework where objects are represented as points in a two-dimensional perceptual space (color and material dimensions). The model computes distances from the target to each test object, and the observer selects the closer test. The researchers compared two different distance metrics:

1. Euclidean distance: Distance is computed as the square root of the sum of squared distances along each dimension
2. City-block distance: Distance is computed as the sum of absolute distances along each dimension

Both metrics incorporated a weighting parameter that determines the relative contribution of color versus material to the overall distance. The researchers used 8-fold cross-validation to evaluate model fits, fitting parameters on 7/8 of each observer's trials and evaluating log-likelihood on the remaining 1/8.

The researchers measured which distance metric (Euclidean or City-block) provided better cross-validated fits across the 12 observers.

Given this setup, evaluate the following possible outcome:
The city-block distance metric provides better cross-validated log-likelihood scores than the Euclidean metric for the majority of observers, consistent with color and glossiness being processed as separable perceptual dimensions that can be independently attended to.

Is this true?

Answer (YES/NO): YES